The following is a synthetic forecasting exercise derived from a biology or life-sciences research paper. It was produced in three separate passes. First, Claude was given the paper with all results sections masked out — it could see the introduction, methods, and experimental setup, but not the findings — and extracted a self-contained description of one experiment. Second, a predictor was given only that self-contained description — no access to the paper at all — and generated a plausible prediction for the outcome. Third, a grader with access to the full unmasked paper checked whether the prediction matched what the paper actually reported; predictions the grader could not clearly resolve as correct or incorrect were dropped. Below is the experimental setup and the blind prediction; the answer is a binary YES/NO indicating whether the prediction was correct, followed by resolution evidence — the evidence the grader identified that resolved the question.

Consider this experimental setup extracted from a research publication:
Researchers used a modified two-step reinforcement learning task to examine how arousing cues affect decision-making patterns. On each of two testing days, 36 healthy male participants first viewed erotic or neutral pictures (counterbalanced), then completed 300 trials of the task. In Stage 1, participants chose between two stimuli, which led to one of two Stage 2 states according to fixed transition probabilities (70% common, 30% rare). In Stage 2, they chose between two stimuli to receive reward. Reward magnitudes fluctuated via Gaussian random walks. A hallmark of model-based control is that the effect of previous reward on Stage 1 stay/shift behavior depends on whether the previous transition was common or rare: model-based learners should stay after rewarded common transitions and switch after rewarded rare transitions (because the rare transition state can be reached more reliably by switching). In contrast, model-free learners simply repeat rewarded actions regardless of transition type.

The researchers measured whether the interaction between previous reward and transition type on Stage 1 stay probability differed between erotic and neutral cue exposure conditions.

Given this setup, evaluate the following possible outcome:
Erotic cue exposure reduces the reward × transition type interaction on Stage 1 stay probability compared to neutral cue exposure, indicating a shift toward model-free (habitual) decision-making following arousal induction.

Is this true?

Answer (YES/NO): YES